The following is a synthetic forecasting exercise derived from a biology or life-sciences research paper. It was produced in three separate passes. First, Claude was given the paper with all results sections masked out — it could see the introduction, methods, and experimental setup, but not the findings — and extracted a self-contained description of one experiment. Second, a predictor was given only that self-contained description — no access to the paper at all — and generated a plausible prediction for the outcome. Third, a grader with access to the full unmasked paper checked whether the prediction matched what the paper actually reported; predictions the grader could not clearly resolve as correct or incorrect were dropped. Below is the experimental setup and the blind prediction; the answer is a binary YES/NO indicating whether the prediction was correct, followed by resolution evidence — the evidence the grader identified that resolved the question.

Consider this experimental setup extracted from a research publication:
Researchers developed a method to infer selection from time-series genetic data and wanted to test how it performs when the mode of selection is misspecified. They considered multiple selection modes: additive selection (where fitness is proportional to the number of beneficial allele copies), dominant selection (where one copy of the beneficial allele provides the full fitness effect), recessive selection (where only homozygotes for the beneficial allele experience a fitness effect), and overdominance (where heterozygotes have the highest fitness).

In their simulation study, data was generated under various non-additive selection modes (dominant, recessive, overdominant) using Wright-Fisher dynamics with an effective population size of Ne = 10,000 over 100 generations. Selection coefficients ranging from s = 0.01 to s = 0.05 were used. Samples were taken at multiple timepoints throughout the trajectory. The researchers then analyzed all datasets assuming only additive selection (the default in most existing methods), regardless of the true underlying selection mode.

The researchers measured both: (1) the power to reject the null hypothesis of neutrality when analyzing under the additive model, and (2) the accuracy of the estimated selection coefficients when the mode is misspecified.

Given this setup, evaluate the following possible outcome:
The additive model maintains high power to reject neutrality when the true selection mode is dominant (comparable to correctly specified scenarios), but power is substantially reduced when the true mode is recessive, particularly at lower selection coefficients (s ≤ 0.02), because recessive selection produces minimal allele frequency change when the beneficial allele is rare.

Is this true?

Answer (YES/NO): NO